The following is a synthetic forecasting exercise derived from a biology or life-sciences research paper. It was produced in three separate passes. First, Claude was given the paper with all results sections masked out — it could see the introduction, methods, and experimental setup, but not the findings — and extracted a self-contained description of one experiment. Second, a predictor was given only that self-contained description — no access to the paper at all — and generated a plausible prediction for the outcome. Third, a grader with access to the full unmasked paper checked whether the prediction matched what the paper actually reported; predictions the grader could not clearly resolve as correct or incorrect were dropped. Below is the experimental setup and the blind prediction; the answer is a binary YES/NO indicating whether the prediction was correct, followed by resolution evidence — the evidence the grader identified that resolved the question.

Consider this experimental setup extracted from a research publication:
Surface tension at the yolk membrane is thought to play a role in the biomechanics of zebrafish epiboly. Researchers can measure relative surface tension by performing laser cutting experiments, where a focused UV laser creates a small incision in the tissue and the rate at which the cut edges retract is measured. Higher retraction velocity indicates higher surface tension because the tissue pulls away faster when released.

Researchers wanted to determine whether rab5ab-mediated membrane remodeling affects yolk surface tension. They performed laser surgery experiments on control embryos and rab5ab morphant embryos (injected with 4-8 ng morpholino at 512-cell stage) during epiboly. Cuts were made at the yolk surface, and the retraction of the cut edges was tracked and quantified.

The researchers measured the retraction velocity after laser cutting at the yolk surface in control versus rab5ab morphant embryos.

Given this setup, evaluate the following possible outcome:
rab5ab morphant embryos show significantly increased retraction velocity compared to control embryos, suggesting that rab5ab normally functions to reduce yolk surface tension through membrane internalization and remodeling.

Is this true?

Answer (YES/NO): NO